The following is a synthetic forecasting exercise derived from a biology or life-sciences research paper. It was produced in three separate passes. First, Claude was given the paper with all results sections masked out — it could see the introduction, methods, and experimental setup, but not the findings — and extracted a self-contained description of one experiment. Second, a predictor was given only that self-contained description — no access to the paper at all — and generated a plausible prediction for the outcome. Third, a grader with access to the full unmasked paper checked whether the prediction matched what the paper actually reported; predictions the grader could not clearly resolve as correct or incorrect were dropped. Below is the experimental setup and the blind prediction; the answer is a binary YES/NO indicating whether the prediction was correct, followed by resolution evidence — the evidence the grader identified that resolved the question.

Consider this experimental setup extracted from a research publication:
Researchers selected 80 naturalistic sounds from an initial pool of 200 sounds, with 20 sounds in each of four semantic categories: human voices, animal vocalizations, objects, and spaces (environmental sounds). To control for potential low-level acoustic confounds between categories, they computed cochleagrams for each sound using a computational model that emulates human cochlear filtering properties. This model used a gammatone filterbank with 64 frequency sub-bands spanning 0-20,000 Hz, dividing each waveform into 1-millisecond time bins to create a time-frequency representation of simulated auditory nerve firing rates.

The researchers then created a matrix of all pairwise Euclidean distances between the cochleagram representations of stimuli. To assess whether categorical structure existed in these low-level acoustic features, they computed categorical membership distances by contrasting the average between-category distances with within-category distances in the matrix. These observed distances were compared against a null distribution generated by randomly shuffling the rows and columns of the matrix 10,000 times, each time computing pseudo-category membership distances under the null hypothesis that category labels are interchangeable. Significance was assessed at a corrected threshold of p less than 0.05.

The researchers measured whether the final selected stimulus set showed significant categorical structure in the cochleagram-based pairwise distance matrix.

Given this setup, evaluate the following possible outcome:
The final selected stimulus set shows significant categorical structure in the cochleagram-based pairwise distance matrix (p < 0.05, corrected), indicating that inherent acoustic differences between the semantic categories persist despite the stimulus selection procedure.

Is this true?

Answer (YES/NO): NO